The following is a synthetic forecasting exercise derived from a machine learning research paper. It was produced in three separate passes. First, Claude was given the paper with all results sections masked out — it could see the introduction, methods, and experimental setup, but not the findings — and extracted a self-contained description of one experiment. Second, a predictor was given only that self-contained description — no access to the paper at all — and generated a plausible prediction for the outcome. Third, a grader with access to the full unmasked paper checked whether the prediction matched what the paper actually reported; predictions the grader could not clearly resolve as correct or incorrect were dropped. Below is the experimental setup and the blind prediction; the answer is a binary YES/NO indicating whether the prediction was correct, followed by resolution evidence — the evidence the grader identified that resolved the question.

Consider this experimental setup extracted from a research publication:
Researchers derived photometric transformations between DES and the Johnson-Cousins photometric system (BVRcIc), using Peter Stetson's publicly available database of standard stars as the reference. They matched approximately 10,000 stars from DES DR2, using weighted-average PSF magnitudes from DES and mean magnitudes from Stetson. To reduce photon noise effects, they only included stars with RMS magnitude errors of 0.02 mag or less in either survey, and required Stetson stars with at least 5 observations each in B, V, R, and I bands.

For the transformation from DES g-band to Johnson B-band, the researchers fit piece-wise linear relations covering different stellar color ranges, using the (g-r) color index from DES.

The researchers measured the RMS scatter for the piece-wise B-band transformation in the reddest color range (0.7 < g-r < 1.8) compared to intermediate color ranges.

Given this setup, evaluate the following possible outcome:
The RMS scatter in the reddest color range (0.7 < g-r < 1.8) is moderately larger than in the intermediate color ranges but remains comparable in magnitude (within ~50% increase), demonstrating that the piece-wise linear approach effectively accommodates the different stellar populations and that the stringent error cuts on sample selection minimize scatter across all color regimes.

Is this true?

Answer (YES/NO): NO